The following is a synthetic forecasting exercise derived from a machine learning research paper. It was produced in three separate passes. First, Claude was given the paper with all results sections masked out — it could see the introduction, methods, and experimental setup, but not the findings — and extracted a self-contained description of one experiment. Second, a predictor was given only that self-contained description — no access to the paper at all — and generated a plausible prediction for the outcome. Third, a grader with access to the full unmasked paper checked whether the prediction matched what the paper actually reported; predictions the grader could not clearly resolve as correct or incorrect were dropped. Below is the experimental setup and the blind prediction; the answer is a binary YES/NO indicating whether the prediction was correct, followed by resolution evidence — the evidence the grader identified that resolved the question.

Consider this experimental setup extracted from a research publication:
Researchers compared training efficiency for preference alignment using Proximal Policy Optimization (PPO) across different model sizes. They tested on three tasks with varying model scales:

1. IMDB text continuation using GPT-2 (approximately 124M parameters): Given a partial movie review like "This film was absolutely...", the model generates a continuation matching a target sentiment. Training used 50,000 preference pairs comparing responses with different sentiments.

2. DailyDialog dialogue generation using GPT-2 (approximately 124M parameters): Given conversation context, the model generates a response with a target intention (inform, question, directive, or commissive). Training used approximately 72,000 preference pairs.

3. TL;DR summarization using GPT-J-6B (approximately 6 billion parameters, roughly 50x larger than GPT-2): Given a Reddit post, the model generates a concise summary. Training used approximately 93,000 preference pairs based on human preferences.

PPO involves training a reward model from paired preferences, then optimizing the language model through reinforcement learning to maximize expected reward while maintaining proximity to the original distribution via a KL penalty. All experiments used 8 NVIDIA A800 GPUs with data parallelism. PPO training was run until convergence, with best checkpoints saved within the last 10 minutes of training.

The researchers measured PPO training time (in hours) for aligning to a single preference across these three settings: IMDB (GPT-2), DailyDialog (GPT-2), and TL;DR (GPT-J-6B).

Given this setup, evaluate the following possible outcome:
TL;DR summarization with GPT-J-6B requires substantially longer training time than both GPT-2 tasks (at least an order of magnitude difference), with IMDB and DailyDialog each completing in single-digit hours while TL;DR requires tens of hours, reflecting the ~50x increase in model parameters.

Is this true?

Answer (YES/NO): NO